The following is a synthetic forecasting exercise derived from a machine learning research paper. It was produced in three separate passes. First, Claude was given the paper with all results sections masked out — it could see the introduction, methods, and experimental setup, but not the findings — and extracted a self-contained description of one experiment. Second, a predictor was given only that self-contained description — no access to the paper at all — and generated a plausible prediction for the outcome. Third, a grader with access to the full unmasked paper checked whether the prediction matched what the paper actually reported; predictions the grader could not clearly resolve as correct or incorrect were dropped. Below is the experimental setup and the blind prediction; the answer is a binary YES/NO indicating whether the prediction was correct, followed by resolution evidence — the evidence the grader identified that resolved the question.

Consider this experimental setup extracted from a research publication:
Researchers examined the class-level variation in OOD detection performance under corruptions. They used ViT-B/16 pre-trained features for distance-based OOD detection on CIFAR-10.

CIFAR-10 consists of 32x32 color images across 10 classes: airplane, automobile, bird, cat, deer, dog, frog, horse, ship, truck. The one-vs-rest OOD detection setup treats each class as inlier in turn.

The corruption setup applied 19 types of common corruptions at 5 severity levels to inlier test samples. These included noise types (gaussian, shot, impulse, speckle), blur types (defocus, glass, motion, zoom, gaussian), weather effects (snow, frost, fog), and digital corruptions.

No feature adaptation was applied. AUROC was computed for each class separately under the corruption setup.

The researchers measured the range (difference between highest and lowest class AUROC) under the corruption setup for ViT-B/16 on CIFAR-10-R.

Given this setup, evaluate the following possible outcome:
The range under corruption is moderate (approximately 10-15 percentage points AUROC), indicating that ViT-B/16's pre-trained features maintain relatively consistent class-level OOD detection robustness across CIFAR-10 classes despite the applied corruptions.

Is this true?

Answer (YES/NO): NO